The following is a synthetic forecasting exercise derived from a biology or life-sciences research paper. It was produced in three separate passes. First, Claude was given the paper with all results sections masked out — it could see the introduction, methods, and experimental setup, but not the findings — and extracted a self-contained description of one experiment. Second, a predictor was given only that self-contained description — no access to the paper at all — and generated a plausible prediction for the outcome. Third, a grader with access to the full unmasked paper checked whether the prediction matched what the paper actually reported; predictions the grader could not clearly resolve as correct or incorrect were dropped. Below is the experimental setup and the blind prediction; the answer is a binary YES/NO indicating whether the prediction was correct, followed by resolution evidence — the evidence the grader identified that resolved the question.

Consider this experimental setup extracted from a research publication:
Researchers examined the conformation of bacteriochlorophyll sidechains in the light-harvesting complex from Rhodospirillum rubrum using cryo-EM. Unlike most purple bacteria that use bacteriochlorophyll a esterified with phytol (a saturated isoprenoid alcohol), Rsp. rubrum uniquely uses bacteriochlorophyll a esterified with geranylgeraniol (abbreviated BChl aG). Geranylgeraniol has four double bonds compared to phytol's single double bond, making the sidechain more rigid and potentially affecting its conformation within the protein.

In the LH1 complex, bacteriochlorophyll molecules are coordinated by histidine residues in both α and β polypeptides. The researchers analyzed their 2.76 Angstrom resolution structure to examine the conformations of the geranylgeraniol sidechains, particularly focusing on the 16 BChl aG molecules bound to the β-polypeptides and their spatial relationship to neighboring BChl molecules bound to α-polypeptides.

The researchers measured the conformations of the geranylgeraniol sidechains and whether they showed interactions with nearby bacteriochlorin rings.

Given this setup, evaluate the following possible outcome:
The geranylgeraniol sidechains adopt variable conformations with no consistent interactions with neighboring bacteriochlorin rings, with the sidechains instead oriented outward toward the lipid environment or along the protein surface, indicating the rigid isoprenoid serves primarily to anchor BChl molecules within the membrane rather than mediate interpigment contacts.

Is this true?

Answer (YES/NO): NO